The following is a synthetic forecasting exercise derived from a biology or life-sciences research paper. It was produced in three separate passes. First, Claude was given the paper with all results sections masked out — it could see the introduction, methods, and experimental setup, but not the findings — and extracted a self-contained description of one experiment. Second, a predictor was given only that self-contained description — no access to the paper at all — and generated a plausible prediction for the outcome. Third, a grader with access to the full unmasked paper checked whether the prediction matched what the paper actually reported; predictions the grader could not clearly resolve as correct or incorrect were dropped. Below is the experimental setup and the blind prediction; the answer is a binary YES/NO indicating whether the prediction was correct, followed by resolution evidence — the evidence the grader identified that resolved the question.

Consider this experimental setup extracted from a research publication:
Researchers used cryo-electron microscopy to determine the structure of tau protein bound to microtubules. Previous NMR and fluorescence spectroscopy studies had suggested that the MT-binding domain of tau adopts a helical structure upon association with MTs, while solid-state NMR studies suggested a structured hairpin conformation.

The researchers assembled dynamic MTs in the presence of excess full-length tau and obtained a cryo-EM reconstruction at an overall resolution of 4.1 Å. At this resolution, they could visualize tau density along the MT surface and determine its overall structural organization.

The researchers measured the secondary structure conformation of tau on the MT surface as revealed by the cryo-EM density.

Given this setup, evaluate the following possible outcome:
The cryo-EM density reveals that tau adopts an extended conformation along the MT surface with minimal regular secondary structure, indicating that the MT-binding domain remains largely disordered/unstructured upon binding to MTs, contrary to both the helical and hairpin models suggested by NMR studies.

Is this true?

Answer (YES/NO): YES